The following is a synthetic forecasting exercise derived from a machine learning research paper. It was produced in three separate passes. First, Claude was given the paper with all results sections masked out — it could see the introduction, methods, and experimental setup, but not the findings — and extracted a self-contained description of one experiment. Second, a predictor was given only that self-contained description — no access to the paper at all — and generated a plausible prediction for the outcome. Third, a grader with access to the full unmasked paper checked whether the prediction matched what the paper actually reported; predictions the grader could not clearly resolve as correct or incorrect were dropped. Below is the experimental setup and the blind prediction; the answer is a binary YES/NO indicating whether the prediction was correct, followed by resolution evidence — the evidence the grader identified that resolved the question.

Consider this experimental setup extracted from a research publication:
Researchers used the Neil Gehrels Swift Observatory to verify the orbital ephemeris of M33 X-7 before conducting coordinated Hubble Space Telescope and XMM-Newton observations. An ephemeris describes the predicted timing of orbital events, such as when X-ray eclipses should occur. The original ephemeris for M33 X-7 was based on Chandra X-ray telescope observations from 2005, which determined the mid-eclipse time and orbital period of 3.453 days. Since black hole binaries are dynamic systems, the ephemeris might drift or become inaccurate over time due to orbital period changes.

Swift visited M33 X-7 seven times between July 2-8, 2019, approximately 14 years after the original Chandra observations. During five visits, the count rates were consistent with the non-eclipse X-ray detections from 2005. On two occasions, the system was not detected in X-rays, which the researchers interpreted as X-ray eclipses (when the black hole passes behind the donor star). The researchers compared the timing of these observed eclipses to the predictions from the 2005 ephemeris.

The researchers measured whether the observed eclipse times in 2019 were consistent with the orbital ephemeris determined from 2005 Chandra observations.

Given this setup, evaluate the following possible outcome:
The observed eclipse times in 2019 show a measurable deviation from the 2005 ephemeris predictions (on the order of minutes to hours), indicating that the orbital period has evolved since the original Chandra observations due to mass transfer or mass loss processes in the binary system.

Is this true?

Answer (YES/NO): NO